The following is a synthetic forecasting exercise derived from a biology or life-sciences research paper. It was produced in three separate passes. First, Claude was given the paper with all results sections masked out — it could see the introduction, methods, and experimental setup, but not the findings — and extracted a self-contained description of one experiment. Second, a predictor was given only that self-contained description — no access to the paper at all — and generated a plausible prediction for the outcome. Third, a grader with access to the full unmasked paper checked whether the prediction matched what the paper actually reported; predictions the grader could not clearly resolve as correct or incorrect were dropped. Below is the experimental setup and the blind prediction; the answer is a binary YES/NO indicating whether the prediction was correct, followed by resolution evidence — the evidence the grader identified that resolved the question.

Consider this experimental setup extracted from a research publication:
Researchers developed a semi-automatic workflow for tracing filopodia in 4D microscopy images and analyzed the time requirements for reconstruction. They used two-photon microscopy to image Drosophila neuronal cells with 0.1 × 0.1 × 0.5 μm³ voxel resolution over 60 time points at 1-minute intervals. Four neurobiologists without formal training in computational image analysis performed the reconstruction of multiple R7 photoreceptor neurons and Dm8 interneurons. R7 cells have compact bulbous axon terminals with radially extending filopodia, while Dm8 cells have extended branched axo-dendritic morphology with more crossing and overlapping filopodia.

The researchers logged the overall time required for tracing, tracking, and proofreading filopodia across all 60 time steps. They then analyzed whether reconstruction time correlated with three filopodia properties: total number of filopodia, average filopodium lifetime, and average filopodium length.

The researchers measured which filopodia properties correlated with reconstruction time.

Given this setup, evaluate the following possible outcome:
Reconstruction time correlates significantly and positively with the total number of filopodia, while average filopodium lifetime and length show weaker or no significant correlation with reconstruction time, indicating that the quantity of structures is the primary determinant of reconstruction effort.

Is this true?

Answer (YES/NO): NO